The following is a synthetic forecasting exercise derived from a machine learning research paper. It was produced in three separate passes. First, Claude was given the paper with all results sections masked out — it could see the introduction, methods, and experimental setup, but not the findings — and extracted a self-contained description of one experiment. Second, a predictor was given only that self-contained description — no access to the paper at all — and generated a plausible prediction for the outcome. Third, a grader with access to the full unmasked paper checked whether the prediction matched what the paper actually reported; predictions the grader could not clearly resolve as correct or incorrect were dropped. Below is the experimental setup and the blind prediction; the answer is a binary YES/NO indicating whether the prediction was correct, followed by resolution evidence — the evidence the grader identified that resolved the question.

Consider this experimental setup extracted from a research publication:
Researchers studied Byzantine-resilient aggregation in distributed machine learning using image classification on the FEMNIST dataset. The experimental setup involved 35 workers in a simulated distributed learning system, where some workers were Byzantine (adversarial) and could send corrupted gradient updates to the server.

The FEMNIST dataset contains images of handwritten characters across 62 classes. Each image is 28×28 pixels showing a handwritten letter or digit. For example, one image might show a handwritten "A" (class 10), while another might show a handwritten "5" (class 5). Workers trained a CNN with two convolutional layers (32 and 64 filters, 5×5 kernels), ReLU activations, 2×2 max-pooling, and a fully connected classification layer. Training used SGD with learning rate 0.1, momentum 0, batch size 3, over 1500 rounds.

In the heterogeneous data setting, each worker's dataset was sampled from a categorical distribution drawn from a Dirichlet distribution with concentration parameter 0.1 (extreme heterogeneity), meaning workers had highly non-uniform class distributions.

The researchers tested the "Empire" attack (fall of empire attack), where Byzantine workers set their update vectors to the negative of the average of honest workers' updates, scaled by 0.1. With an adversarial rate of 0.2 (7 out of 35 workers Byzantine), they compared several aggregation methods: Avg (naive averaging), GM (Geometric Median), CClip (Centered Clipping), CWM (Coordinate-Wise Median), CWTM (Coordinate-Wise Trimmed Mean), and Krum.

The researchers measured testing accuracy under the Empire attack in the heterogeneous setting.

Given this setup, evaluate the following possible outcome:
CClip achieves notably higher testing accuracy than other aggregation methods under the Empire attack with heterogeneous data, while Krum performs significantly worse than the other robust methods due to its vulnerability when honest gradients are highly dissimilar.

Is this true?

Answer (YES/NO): NO